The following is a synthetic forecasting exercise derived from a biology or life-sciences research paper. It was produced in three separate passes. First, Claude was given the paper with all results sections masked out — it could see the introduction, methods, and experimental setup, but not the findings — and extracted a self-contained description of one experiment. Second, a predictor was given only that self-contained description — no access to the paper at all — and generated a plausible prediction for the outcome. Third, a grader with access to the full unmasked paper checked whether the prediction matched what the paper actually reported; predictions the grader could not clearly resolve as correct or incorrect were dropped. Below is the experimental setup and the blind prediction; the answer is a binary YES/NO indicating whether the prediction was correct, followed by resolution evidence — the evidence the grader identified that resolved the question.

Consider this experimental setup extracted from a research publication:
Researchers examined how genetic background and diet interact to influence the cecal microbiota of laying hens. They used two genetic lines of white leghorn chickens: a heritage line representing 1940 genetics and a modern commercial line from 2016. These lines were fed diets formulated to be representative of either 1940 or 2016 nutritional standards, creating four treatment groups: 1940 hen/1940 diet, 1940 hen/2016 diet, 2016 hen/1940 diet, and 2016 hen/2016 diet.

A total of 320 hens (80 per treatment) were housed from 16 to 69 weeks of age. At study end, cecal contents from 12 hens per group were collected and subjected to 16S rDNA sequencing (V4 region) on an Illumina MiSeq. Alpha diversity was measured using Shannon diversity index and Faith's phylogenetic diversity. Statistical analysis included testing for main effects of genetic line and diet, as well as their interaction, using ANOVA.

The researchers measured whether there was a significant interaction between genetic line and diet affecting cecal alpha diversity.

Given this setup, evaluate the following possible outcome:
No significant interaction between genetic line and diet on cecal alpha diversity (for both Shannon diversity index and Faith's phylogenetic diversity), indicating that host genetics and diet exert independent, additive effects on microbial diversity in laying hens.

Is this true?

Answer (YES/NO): NO